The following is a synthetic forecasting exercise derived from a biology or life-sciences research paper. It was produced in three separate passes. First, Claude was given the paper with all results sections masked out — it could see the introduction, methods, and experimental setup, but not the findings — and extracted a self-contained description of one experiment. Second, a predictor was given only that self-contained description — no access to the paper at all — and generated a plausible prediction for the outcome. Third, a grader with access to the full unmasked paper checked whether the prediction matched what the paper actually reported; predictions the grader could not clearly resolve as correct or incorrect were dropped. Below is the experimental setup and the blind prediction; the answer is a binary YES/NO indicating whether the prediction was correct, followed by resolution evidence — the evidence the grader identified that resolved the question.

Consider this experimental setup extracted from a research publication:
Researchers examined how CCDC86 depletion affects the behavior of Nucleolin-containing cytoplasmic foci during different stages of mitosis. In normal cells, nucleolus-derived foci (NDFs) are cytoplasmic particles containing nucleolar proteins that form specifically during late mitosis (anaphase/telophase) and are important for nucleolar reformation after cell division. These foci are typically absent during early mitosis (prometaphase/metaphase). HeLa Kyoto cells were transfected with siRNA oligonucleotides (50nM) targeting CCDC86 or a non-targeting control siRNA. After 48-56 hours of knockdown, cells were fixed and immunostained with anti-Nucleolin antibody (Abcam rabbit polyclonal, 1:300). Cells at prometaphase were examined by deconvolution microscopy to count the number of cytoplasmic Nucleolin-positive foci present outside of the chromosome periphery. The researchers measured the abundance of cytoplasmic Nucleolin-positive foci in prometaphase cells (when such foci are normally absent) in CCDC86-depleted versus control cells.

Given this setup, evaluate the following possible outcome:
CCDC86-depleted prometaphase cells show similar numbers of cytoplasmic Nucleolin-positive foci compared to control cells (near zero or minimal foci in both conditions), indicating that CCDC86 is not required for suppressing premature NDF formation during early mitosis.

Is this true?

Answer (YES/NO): NO